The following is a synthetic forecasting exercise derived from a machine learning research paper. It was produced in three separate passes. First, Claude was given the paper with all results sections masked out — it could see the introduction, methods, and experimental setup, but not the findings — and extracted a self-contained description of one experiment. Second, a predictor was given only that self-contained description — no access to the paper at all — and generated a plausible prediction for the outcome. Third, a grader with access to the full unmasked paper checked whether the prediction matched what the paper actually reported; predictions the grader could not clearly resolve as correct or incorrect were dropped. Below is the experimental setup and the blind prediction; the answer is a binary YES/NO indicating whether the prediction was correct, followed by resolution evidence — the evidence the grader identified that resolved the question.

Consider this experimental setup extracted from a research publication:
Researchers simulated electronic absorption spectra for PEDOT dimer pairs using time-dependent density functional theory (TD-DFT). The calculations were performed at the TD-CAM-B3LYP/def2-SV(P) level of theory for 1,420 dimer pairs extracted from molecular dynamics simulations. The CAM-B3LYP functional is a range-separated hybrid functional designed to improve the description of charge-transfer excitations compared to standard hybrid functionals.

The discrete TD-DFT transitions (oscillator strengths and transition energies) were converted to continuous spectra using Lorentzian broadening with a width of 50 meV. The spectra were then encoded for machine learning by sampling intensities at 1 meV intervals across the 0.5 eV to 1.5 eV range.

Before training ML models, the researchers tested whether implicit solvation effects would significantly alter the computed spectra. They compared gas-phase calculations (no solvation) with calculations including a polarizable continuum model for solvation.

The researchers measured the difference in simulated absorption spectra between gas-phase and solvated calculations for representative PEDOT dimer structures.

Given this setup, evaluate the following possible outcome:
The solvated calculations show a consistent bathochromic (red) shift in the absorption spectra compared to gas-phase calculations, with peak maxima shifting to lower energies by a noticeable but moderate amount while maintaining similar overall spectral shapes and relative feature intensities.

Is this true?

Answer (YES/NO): NO